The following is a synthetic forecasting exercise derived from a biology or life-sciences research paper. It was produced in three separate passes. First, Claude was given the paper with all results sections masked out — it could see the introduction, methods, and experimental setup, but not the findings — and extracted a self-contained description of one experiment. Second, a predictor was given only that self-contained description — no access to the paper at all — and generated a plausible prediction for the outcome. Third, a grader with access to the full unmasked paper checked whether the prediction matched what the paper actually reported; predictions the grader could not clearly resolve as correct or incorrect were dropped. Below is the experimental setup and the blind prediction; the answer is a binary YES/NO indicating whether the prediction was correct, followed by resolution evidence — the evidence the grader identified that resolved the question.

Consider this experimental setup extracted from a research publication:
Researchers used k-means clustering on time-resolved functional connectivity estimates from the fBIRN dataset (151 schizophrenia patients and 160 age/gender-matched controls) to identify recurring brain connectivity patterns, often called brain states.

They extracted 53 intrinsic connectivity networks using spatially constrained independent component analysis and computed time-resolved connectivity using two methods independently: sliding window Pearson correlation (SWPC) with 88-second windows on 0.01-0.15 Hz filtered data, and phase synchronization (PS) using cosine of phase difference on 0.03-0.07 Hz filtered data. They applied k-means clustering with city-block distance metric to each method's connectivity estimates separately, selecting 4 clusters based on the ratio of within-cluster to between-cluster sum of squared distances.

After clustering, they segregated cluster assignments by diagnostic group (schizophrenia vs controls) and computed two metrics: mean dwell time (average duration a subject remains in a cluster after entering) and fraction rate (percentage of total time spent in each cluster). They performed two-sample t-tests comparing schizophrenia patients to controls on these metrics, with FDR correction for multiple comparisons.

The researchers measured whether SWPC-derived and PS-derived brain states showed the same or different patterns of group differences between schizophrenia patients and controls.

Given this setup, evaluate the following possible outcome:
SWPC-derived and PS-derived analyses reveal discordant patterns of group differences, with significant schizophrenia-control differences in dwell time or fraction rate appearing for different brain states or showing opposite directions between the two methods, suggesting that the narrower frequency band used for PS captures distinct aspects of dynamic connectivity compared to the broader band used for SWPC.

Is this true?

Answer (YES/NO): YES